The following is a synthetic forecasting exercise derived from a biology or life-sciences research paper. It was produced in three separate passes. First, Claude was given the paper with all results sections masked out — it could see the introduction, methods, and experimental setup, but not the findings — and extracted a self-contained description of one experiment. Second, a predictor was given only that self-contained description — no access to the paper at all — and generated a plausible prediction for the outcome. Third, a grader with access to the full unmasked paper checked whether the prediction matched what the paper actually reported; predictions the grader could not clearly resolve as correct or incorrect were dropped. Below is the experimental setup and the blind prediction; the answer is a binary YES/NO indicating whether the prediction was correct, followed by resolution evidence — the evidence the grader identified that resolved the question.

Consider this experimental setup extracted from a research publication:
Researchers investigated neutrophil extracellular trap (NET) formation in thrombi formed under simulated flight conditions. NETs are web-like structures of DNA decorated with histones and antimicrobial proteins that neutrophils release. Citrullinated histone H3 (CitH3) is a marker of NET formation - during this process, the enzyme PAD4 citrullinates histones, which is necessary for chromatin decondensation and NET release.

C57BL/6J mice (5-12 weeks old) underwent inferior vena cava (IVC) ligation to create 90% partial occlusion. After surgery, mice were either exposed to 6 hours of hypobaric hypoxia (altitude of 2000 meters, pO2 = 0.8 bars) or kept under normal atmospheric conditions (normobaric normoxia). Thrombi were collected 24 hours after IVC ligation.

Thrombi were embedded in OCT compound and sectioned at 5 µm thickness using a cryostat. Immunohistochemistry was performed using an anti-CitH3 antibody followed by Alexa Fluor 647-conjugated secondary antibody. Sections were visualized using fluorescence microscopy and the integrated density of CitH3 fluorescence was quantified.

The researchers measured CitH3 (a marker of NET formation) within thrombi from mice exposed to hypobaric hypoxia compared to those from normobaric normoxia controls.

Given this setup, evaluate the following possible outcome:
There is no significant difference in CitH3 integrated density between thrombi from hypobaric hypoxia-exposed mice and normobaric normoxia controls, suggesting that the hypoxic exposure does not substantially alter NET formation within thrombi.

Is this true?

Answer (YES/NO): YES